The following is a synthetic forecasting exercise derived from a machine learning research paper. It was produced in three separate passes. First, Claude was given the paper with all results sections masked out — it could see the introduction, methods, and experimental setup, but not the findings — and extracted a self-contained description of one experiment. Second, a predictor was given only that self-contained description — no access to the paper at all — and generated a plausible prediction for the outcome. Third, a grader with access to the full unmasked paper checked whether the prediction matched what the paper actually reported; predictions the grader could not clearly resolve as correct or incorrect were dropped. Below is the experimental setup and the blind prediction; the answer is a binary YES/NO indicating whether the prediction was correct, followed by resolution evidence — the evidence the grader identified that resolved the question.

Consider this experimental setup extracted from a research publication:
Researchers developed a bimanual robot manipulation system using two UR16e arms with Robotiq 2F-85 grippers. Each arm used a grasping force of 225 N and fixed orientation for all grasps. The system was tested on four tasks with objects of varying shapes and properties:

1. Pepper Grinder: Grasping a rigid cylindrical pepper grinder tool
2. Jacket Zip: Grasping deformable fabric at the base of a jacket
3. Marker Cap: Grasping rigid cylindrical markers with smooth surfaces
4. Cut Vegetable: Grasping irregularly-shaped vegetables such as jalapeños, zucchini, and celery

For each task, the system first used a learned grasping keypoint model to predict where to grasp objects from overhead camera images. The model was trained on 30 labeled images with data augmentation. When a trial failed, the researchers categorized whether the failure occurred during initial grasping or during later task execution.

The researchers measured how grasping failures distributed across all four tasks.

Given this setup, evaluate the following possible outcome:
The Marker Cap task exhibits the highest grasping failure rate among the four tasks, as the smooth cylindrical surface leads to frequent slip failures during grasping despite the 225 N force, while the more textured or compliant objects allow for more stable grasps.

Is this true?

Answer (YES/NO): NO